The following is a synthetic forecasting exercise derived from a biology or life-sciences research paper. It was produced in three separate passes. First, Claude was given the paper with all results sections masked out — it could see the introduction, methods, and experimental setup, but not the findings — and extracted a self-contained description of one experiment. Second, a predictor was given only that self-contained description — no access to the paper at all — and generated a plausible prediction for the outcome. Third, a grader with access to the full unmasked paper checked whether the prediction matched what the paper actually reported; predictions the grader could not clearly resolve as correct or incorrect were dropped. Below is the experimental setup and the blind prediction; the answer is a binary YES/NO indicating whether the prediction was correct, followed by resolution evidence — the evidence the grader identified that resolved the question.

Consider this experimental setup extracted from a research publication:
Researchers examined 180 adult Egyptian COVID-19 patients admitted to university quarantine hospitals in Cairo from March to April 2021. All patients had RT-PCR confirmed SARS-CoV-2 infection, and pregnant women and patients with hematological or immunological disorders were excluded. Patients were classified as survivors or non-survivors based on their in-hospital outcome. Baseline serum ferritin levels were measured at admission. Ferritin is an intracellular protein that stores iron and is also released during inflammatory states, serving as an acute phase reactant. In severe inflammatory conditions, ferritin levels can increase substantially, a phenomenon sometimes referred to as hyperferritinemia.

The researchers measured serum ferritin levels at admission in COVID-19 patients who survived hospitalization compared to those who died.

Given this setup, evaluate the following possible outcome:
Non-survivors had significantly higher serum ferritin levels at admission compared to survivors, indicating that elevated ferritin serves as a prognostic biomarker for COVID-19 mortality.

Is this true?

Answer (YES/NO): YES